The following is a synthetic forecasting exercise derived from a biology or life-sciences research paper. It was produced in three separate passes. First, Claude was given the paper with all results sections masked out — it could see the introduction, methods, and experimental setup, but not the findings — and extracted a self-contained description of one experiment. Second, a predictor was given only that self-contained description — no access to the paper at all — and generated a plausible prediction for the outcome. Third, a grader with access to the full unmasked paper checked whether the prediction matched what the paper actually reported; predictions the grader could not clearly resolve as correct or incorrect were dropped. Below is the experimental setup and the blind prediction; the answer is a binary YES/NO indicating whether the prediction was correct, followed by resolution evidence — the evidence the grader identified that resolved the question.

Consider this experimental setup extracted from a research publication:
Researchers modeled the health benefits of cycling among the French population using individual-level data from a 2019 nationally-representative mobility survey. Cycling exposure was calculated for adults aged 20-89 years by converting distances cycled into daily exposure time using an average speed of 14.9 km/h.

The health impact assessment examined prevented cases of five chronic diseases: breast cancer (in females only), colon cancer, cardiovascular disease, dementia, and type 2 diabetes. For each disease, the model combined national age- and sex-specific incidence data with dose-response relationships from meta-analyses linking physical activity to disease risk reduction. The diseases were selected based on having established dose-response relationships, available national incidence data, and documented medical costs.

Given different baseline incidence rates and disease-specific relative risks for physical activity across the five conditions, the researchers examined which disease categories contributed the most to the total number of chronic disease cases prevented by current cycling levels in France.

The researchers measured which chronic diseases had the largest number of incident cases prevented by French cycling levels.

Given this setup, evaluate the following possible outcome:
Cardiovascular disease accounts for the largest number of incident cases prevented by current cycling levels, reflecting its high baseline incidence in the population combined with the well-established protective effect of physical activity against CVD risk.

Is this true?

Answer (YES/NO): NO